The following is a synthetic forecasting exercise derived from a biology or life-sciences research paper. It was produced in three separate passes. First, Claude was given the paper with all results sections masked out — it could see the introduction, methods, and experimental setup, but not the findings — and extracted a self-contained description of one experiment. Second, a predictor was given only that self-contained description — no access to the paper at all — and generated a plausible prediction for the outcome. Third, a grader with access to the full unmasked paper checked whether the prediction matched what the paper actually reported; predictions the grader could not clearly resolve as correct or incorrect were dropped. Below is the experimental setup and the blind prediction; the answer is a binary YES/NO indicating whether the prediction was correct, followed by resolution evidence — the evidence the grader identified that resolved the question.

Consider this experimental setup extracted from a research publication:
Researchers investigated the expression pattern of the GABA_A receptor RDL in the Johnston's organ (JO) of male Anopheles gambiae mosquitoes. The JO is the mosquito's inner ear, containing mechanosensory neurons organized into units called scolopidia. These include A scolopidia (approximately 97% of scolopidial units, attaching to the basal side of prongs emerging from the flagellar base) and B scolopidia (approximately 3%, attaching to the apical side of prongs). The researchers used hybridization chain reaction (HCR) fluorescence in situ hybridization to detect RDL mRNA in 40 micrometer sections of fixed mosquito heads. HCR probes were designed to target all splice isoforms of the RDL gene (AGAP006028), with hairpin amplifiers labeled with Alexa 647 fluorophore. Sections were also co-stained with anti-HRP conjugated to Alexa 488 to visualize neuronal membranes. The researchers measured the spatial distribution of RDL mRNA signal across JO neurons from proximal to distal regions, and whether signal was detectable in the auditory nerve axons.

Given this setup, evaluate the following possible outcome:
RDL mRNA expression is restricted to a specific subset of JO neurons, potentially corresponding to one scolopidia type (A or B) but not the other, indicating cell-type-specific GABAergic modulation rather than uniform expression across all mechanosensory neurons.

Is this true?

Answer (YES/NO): NO